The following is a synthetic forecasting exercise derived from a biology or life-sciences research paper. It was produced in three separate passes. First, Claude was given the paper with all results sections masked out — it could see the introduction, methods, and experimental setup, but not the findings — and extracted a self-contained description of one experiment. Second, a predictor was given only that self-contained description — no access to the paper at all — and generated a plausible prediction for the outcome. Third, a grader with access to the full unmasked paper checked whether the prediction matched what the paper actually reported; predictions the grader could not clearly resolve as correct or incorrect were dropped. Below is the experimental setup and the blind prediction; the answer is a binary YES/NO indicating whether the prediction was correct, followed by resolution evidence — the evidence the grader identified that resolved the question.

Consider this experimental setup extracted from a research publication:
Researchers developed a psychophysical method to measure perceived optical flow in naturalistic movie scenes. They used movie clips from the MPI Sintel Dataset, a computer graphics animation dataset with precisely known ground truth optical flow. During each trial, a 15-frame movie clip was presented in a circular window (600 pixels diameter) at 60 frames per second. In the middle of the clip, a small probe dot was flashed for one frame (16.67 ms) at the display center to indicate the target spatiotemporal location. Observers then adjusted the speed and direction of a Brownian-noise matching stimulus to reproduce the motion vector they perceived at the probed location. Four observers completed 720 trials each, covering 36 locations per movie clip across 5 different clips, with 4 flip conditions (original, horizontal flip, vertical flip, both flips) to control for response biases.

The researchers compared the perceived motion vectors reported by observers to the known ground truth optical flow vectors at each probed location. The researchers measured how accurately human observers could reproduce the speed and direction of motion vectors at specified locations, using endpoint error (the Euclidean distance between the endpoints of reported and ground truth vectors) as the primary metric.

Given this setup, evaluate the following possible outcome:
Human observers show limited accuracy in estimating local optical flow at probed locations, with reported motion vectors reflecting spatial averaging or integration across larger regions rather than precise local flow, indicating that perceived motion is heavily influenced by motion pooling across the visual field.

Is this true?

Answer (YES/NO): NO